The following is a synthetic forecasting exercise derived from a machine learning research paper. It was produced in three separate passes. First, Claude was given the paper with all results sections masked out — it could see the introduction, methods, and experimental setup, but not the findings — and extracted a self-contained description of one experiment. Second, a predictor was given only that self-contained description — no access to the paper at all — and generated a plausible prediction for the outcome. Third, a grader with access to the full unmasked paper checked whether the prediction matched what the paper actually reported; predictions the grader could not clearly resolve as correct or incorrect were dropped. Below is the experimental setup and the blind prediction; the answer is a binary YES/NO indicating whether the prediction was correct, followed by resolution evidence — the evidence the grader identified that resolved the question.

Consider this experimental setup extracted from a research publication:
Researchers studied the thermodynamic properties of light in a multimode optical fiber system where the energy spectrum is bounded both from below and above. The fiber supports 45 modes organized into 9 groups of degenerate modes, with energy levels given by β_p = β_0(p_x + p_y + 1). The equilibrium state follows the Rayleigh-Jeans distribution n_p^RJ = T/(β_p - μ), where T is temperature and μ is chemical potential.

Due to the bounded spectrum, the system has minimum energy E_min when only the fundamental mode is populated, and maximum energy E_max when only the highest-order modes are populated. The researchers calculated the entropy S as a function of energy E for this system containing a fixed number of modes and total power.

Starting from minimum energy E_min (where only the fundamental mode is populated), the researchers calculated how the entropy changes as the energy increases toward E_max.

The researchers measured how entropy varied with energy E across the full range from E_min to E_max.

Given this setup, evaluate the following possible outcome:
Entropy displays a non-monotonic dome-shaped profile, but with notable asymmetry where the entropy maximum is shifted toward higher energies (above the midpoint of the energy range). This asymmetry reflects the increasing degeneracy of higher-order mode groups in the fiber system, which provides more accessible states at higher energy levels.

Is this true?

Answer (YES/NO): YES